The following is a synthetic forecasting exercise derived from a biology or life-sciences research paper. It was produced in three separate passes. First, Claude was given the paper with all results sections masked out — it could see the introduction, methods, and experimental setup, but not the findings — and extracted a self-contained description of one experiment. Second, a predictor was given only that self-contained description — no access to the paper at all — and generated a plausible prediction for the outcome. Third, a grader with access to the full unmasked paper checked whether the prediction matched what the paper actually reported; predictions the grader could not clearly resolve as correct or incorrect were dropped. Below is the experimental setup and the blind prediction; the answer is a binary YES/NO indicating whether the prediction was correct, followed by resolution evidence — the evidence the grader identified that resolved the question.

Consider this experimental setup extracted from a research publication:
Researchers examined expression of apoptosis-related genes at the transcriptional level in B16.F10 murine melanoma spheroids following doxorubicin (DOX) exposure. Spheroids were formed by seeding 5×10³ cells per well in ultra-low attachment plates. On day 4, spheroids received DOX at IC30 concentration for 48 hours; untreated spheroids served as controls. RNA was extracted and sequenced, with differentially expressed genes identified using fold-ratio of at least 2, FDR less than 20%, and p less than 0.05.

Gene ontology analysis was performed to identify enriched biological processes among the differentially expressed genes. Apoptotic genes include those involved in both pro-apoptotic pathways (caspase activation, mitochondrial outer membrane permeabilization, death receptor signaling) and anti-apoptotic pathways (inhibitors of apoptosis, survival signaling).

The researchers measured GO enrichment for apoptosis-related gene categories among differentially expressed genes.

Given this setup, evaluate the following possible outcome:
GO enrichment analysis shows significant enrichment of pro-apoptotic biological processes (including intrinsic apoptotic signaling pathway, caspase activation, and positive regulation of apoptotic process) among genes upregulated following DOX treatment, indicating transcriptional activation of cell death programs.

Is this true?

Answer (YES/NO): NO